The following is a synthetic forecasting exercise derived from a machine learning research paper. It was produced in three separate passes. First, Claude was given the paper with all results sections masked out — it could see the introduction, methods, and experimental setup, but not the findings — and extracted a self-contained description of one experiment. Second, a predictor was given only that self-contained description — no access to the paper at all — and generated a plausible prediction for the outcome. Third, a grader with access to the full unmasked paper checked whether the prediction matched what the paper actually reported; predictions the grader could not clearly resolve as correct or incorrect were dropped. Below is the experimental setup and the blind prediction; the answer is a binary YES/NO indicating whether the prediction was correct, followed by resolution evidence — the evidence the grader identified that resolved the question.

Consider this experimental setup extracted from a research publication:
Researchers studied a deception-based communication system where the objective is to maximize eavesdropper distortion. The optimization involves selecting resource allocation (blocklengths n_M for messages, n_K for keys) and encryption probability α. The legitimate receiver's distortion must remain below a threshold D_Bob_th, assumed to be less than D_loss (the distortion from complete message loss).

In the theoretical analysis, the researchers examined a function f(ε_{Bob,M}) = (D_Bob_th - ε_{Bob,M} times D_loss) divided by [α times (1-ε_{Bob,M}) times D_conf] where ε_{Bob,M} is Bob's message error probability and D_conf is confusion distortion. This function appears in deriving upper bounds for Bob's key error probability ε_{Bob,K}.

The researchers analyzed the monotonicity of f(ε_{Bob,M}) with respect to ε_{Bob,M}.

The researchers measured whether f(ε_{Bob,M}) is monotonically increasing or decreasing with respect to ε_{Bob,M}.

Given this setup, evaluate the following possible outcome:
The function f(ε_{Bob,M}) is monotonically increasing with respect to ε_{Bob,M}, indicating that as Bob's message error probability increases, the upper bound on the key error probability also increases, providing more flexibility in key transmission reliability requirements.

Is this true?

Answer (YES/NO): NO